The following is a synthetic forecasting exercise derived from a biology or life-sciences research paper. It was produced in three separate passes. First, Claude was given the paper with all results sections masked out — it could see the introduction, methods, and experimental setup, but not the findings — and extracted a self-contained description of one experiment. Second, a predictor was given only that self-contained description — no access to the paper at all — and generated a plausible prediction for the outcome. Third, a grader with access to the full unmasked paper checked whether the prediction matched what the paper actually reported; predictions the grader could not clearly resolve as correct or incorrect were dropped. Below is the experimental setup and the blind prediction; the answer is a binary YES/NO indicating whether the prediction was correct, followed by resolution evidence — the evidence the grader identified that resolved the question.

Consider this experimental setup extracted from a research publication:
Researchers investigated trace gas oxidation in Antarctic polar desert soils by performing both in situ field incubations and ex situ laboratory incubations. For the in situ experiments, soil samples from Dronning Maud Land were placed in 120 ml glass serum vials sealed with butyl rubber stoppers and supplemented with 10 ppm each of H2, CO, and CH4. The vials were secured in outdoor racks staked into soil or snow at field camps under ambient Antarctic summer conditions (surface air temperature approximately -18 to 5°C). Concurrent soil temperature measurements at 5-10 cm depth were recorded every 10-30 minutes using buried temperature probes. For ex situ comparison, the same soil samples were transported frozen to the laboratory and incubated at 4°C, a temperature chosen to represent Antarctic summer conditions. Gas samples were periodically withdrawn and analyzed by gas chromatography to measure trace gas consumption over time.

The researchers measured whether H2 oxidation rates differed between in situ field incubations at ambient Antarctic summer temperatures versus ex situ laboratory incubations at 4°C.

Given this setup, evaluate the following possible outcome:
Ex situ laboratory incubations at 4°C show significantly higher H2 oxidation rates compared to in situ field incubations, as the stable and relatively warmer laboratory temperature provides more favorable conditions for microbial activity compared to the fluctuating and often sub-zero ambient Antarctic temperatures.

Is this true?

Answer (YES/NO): NO